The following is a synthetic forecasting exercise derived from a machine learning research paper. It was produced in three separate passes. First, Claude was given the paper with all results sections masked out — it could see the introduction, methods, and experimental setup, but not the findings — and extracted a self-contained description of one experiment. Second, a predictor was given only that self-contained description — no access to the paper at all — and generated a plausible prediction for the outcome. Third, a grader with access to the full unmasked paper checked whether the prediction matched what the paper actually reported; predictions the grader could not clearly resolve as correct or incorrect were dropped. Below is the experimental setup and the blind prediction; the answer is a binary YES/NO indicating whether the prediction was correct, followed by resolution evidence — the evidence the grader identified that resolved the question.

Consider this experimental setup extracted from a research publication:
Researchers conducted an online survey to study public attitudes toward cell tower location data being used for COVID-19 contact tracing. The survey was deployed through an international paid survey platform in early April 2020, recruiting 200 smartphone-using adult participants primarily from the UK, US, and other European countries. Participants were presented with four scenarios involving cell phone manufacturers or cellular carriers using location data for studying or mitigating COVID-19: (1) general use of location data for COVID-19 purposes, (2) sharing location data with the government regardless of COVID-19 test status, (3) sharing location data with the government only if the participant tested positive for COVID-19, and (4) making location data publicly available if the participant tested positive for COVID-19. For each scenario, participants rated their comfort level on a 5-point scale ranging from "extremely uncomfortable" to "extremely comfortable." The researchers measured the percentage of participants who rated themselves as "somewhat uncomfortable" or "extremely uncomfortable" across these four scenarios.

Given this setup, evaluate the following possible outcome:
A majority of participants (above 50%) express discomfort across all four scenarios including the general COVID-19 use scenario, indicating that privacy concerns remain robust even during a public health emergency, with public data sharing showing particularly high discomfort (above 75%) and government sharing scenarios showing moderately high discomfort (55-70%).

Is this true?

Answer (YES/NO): NO